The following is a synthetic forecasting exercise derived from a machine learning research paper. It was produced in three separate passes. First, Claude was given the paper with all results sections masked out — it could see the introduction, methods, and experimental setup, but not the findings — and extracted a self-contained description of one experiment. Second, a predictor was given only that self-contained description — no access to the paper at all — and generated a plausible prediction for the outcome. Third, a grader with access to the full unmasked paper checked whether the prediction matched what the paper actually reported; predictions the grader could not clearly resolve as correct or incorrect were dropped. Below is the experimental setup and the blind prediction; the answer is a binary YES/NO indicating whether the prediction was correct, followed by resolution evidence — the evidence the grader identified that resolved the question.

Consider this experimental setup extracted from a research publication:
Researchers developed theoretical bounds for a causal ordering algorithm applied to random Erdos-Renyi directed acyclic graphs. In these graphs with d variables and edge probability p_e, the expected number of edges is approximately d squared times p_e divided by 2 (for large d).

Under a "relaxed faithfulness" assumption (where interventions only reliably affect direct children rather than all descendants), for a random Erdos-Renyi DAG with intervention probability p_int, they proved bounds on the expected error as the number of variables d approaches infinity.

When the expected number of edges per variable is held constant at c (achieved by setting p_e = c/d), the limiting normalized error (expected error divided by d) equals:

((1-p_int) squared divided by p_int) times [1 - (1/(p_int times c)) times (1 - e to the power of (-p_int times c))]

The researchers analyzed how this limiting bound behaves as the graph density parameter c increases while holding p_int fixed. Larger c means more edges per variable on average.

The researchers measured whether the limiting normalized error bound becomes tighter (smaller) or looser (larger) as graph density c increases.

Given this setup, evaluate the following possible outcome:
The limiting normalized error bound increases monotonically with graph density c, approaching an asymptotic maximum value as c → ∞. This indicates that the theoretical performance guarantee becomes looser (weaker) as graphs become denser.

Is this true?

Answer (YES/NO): YES